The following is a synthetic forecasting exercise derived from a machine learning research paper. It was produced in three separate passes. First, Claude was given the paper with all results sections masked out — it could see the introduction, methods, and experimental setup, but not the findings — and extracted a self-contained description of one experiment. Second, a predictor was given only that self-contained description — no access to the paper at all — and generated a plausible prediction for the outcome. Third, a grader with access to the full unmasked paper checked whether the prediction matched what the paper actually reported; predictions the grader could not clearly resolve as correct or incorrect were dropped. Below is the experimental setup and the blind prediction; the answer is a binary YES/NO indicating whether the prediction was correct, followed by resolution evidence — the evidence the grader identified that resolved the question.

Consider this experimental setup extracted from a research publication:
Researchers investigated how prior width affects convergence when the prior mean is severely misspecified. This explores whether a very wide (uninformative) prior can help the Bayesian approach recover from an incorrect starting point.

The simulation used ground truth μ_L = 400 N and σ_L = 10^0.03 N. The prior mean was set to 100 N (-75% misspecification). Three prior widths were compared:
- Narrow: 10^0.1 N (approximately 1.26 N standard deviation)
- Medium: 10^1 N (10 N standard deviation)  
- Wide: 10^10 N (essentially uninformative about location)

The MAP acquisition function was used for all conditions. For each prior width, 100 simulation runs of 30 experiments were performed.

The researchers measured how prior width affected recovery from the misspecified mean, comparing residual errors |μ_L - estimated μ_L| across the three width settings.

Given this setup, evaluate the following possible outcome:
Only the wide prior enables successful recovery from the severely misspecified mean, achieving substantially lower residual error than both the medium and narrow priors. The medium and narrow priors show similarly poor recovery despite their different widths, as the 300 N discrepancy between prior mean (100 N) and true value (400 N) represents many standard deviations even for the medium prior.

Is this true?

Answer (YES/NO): NO